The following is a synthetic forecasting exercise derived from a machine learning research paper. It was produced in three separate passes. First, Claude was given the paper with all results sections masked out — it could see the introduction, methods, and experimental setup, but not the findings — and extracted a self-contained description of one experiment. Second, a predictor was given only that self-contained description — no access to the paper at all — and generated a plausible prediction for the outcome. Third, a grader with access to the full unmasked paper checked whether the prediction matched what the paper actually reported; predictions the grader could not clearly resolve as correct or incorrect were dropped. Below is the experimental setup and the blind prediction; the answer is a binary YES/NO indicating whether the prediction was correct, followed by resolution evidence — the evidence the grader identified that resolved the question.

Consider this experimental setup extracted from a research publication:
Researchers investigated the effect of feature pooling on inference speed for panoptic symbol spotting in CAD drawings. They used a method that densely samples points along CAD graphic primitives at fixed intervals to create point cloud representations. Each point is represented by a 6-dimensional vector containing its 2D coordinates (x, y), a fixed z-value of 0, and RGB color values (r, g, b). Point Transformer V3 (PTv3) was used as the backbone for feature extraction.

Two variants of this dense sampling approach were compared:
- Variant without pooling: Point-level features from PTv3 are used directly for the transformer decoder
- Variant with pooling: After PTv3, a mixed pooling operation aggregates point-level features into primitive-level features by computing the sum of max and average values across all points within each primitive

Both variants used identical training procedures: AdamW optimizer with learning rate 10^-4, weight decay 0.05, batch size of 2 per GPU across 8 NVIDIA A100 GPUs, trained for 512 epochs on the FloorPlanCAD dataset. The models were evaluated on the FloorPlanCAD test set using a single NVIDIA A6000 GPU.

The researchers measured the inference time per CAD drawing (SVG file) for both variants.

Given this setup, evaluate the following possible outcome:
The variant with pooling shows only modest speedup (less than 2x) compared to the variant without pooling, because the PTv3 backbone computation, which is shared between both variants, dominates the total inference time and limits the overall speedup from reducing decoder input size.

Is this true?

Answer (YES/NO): YES